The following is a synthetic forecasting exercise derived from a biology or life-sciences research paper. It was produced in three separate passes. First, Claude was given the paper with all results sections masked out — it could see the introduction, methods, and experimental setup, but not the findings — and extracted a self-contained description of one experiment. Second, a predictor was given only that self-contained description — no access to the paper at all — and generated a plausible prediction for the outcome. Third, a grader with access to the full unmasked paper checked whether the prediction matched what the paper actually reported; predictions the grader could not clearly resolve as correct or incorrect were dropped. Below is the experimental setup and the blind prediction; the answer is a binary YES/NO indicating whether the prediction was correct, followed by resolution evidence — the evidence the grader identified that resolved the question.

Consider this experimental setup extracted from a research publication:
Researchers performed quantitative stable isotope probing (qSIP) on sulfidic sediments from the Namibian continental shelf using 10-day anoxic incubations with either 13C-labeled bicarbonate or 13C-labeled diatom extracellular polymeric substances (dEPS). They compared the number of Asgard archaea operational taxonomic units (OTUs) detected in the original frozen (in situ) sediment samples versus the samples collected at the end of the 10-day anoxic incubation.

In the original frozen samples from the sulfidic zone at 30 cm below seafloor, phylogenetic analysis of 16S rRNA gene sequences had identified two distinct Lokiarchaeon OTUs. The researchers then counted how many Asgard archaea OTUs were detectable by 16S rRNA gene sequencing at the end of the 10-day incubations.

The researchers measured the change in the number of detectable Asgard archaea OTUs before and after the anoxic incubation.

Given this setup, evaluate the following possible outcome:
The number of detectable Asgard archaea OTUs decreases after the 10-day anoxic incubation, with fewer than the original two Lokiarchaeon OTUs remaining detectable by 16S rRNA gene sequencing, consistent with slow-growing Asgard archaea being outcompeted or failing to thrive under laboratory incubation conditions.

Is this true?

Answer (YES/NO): NO